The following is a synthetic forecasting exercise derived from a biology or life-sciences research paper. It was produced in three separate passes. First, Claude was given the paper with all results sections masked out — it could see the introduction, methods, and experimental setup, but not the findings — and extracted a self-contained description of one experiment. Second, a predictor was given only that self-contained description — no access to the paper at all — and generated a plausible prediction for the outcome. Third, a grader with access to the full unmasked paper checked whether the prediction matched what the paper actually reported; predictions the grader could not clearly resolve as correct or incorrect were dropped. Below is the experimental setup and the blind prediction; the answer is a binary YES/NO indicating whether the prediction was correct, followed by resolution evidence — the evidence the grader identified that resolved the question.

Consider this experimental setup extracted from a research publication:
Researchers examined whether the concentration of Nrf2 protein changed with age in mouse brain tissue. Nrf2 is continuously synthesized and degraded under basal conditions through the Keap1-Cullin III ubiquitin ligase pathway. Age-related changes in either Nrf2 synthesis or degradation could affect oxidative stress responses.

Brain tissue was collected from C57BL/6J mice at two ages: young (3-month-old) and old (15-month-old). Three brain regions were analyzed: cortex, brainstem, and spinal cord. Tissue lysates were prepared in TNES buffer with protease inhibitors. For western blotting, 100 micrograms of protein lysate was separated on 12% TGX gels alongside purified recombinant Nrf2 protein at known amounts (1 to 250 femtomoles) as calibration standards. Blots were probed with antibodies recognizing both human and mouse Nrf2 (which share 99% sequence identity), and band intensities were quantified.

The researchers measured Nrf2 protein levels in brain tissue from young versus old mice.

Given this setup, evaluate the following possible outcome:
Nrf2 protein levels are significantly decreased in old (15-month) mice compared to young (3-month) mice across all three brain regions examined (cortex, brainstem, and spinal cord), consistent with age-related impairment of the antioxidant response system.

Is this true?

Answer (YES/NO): NO